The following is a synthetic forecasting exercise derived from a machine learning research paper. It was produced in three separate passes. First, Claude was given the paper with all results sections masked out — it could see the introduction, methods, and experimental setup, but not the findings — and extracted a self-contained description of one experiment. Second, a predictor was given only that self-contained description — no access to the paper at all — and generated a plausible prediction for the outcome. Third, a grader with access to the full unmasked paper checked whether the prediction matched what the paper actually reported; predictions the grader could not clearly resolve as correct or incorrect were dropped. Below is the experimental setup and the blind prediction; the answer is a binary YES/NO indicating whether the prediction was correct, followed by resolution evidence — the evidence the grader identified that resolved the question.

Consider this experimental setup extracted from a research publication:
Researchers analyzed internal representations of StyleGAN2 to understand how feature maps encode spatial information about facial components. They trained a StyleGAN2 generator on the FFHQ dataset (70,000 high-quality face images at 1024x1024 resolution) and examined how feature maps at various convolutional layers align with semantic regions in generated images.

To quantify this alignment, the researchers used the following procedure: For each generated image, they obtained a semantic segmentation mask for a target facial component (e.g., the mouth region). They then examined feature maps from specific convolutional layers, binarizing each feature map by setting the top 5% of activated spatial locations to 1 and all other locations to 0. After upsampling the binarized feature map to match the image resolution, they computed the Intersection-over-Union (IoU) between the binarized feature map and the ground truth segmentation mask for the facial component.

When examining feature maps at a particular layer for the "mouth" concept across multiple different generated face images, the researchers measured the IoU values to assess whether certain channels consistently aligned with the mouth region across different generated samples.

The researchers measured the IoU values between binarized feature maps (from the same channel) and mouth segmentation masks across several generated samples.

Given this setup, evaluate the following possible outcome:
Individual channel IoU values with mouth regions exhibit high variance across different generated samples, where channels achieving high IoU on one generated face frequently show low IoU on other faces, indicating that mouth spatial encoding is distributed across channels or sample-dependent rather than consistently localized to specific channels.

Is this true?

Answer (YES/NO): NO